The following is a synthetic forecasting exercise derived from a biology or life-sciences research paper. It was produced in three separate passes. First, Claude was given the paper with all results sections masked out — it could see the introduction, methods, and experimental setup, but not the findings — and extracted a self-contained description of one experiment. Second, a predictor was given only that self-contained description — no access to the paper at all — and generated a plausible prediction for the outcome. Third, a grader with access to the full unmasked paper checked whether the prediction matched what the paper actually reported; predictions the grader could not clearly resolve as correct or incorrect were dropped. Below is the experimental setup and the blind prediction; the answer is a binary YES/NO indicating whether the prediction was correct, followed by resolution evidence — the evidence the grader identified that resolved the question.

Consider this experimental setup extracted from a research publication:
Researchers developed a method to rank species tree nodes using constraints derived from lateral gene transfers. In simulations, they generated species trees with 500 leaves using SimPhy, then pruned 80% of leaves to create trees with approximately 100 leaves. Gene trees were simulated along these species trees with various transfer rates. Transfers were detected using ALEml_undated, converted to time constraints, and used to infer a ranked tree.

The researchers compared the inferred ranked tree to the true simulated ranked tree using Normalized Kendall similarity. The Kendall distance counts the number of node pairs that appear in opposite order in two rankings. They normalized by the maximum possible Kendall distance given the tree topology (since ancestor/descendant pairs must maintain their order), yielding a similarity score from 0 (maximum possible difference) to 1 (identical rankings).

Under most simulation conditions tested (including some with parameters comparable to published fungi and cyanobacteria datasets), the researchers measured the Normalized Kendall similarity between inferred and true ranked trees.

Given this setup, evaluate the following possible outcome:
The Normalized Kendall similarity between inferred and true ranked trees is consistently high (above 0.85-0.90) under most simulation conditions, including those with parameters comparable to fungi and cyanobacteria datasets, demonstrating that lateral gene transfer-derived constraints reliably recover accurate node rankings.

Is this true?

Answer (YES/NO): YES